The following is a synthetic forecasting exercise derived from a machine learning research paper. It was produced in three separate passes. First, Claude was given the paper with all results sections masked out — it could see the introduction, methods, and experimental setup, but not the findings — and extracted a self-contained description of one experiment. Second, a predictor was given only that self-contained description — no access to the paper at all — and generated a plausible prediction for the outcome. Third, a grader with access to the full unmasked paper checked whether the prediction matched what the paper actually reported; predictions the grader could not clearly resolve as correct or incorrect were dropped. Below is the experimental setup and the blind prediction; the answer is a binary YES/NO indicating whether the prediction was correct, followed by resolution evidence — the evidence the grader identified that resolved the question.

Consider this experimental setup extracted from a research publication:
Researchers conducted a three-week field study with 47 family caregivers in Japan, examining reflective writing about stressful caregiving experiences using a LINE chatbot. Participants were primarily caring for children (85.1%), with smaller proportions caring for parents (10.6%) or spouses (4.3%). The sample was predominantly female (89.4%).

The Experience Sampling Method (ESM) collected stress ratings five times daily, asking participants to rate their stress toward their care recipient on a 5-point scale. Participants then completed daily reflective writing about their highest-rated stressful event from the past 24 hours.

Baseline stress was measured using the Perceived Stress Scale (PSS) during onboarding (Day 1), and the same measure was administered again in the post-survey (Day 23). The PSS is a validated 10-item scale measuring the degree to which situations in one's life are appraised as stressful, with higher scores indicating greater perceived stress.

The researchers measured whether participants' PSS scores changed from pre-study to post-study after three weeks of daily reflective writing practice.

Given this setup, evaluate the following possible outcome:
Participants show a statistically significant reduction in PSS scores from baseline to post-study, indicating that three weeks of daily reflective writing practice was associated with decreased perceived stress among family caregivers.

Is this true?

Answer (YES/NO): YES